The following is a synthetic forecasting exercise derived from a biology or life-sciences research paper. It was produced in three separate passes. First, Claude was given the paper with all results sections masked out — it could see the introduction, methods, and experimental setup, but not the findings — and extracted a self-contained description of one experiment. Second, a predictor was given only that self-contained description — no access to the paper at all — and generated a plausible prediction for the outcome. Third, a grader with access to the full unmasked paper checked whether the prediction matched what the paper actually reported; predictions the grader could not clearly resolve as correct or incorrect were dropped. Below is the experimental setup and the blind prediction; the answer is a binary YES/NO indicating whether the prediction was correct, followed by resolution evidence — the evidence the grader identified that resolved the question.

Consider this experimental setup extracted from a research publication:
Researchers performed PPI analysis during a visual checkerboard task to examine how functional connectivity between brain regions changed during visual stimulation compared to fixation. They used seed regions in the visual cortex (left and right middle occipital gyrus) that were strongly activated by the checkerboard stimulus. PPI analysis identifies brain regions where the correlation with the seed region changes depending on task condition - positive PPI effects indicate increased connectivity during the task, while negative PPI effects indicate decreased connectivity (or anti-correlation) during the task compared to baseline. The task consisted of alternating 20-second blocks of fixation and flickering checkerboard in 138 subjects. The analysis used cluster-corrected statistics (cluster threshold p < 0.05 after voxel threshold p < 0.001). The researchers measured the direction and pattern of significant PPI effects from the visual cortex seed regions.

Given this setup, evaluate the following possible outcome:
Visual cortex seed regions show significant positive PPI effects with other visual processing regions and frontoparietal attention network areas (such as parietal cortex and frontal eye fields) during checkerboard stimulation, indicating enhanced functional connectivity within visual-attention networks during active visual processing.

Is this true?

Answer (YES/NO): NO